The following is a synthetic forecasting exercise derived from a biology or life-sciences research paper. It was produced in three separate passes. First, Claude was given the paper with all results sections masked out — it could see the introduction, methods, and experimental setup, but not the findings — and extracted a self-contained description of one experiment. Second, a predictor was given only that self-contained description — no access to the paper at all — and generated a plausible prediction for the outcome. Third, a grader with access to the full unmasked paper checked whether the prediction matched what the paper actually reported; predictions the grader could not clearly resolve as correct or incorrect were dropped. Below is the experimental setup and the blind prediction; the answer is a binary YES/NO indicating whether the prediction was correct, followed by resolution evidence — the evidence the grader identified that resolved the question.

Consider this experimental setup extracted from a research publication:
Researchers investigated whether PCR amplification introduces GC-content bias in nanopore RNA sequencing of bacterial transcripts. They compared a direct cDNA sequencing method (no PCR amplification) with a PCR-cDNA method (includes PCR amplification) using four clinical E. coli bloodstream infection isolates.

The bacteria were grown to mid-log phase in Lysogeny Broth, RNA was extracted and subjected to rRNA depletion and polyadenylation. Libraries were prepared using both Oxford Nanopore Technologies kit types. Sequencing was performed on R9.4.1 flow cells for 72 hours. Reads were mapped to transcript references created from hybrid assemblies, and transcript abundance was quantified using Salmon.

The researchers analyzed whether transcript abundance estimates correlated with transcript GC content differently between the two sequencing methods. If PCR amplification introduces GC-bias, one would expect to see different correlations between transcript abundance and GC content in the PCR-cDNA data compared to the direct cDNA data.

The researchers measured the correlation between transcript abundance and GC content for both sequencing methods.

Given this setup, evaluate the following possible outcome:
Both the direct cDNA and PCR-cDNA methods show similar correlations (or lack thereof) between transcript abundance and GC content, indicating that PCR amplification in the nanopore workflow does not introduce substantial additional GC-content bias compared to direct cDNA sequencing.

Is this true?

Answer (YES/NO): NO